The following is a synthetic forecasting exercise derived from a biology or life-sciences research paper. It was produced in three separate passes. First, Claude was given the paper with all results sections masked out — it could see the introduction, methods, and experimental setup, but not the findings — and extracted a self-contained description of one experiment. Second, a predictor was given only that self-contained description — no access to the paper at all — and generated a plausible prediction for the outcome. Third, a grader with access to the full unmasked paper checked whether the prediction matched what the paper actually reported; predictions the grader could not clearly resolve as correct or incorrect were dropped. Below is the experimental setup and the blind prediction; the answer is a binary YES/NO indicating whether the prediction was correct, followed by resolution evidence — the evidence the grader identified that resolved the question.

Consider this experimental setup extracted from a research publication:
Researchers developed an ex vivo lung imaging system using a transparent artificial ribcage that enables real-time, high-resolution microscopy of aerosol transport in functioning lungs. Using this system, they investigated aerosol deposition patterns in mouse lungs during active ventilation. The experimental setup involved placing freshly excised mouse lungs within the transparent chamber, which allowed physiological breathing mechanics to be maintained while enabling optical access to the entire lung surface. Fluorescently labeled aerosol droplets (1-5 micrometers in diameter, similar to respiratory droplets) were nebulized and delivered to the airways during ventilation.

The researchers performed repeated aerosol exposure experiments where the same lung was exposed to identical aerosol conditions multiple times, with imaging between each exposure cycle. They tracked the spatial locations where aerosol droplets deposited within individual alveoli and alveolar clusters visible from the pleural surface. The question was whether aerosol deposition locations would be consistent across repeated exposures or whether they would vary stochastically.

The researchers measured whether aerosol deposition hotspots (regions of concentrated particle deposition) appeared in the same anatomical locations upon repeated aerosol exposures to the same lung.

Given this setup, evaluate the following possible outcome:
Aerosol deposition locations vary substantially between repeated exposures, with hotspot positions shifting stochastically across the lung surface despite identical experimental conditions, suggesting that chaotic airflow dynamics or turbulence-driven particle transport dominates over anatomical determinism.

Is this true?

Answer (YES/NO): NO